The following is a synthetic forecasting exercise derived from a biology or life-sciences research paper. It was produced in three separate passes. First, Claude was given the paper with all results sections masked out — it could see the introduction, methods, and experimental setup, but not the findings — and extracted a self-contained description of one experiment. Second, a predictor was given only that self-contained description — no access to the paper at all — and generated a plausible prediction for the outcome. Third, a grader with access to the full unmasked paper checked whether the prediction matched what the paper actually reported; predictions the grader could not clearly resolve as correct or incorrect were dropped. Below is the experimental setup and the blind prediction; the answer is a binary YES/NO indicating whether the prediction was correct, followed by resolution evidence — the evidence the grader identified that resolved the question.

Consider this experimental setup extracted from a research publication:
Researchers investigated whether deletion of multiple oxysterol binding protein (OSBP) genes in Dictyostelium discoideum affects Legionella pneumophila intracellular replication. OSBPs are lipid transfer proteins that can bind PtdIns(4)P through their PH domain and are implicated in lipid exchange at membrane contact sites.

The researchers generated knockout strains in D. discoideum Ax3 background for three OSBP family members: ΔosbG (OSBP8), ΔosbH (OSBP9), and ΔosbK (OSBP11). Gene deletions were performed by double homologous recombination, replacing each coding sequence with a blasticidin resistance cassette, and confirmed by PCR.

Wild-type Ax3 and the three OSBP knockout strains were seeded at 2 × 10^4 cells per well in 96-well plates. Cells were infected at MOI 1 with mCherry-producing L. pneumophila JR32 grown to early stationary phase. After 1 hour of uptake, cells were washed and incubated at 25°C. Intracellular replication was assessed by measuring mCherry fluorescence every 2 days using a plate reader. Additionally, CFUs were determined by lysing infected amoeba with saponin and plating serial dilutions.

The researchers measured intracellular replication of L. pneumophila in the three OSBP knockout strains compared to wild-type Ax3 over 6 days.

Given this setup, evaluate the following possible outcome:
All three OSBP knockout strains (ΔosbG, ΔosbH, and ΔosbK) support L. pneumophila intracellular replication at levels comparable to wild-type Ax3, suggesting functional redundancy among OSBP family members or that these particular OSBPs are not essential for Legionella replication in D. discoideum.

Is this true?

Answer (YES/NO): NO